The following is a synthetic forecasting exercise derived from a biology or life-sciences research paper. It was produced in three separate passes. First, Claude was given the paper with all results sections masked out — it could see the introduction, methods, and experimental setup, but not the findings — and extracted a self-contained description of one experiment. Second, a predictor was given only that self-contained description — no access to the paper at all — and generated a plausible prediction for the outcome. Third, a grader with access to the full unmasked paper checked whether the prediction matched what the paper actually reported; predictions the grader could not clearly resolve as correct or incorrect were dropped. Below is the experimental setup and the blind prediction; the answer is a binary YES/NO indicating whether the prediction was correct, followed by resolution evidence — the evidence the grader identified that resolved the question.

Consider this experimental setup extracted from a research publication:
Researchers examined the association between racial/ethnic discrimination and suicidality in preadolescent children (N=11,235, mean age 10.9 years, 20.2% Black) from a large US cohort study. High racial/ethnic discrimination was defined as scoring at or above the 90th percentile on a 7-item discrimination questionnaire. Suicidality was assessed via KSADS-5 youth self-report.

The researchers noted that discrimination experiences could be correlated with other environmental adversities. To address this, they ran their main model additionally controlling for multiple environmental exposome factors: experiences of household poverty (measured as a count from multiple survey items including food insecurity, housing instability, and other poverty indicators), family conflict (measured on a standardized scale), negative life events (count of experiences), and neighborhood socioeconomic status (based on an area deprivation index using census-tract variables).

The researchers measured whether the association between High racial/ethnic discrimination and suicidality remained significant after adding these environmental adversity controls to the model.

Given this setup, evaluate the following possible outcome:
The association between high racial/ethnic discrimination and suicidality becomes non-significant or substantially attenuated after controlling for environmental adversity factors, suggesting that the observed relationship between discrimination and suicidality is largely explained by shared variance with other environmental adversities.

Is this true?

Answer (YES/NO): NO